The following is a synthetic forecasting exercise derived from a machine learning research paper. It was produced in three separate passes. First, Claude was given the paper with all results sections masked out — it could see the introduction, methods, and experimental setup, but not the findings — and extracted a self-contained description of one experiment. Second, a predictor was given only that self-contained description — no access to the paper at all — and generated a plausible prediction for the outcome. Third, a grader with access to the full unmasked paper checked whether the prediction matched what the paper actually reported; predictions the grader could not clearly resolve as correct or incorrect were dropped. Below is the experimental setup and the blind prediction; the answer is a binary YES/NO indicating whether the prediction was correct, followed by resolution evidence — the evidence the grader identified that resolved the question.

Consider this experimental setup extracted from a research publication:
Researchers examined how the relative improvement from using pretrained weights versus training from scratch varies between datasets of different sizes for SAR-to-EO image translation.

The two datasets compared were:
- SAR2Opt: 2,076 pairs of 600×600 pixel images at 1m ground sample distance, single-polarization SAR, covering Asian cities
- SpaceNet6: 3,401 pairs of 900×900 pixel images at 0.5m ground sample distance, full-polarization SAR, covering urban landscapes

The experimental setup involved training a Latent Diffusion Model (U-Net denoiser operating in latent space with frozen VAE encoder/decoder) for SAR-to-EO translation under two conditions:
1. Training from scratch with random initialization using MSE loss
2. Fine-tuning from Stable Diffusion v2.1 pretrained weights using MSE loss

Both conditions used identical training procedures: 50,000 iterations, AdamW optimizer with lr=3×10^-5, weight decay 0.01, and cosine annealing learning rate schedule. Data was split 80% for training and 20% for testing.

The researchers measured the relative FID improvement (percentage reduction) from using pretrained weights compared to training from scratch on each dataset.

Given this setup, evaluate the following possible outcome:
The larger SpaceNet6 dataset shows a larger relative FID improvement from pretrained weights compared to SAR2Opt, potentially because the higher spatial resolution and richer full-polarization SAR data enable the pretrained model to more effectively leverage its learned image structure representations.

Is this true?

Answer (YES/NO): YES